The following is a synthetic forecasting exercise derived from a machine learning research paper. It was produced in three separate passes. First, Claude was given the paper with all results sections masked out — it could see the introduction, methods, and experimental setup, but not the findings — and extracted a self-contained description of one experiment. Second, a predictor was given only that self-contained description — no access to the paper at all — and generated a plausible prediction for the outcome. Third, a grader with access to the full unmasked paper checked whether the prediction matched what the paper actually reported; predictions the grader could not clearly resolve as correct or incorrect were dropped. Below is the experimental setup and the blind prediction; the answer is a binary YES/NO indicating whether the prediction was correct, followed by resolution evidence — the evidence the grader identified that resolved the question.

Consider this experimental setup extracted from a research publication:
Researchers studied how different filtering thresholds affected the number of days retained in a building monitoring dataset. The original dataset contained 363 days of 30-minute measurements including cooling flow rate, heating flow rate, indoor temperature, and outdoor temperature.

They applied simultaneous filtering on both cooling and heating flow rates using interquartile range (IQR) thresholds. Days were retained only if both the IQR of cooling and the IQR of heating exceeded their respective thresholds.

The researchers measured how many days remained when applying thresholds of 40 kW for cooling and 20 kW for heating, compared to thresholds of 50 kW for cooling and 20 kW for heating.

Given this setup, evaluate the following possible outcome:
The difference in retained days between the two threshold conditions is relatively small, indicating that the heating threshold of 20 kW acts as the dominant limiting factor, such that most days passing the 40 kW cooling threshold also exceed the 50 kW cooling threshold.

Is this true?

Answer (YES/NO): YES